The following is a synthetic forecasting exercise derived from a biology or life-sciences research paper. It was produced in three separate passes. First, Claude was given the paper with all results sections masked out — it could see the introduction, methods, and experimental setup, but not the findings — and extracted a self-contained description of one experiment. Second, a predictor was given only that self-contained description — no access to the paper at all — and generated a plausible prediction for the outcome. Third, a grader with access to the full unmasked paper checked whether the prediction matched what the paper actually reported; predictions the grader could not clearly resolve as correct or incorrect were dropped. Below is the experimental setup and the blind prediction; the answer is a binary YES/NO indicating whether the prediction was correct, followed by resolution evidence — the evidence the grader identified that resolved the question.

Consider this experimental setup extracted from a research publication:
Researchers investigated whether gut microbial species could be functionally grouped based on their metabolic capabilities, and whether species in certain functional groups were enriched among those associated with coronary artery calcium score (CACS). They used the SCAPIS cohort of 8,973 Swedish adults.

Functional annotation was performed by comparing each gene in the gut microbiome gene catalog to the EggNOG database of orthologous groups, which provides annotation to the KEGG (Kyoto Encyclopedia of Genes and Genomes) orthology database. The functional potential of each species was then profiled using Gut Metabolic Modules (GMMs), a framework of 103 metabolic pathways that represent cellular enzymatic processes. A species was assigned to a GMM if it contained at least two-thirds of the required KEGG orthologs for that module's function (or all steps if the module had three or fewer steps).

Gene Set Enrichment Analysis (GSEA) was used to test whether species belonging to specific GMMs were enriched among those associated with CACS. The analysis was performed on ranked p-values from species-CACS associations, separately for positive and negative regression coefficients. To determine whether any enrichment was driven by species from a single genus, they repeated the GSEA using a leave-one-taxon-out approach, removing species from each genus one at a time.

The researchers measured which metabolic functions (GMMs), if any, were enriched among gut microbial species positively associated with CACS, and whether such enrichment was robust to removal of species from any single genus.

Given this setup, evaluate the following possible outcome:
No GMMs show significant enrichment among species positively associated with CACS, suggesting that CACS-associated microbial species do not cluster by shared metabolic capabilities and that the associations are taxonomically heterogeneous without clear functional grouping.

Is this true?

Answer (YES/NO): NO